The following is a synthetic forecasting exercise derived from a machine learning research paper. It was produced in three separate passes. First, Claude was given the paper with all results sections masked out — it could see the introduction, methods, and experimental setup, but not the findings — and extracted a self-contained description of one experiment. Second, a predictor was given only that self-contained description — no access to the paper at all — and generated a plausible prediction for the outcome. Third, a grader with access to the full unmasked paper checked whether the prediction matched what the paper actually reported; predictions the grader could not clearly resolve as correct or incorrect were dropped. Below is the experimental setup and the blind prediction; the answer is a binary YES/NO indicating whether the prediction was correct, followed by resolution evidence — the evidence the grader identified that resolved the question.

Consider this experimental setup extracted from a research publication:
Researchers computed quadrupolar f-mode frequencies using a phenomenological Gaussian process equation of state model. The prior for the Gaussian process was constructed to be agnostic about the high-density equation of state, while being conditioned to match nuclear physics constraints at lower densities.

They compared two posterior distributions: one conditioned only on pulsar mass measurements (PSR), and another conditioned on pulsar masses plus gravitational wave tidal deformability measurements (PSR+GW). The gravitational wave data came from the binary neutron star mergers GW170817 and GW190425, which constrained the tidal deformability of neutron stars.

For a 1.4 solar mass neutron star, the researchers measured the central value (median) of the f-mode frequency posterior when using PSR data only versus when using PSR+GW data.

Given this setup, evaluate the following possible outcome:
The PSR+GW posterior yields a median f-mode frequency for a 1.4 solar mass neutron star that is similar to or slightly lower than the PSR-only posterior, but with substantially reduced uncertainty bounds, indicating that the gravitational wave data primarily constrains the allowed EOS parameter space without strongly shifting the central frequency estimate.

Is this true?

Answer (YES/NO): NO